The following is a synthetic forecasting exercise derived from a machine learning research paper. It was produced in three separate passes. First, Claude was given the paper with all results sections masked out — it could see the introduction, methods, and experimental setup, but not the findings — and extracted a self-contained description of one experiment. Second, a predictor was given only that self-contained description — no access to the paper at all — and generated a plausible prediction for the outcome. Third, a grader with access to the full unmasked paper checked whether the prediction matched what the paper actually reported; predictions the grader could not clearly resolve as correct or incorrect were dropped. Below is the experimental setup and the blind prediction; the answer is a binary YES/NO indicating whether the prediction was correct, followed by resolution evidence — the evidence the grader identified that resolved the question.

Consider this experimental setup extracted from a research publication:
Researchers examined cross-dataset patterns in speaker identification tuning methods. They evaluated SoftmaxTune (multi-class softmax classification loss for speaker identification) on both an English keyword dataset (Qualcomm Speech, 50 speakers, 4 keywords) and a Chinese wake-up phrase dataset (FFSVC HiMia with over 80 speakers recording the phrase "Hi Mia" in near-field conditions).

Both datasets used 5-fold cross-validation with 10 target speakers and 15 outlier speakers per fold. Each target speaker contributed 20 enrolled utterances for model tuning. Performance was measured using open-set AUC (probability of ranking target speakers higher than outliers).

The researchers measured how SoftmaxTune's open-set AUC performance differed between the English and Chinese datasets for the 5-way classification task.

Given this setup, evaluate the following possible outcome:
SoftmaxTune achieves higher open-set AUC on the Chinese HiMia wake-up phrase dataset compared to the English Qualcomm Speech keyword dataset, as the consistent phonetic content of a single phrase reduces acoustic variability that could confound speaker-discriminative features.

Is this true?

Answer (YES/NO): YES